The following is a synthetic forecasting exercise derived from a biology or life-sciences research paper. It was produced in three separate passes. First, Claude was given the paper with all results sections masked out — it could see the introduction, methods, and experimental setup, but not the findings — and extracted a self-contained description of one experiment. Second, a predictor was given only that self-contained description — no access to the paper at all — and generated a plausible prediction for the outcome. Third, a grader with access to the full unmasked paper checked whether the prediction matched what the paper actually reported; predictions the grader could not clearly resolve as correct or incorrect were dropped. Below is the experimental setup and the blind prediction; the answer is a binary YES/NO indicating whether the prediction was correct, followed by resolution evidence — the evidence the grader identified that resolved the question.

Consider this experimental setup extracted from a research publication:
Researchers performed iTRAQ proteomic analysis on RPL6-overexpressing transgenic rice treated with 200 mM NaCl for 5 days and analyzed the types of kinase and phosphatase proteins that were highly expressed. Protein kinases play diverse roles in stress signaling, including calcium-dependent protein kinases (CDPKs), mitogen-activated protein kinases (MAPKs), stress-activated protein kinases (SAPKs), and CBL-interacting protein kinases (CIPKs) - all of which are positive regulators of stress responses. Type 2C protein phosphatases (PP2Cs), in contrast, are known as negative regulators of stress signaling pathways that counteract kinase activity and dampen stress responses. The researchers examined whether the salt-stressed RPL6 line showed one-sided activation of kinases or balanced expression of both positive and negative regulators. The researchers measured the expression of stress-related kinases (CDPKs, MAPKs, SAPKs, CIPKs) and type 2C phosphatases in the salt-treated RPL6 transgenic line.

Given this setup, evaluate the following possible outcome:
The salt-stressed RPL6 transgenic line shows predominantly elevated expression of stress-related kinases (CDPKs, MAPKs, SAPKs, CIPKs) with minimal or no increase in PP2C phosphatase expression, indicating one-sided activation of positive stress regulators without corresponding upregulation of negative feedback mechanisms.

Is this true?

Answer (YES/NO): NO